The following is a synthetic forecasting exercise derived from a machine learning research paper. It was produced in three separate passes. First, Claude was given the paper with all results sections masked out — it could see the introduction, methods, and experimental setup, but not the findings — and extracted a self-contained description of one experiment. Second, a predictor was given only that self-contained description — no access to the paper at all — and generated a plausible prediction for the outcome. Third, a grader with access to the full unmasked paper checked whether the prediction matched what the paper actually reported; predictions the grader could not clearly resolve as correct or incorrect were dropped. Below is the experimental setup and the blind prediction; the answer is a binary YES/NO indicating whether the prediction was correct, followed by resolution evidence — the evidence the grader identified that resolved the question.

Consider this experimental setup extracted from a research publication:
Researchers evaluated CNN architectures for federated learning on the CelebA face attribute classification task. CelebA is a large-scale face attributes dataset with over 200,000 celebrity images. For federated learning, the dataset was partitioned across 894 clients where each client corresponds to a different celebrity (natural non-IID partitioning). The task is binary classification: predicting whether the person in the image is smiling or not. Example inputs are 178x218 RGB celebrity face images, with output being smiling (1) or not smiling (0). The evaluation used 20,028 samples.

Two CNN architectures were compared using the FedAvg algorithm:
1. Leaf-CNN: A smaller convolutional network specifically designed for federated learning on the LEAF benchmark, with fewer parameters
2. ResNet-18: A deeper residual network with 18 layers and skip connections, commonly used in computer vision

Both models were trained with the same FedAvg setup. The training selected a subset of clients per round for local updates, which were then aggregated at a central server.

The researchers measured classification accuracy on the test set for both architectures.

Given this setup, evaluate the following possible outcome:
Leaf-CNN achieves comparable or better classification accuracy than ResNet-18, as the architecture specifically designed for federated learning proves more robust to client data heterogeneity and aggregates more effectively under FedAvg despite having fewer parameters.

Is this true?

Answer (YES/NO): YES